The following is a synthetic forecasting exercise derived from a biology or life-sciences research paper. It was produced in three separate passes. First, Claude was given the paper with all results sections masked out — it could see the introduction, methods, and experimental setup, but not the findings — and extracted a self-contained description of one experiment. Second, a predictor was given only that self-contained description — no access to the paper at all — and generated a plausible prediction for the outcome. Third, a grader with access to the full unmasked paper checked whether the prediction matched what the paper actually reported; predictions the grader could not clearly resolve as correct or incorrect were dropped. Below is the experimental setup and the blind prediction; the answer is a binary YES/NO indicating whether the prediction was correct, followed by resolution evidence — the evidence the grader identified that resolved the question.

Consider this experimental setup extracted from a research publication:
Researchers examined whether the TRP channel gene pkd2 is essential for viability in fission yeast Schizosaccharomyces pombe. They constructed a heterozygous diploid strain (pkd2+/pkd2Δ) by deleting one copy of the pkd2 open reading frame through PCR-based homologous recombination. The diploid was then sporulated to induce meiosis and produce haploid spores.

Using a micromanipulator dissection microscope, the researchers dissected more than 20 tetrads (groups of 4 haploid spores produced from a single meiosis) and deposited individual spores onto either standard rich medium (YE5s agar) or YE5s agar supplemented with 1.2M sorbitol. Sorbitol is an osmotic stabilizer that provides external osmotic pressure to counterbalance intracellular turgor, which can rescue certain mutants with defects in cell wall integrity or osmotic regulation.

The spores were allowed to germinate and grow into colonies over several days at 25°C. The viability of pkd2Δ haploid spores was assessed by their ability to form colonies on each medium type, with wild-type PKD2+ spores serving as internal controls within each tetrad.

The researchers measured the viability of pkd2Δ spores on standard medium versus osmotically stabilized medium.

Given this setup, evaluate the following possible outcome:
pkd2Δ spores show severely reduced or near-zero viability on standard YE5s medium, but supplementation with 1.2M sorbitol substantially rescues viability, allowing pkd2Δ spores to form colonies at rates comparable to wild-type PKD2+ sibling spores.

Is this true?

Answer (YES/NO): NO